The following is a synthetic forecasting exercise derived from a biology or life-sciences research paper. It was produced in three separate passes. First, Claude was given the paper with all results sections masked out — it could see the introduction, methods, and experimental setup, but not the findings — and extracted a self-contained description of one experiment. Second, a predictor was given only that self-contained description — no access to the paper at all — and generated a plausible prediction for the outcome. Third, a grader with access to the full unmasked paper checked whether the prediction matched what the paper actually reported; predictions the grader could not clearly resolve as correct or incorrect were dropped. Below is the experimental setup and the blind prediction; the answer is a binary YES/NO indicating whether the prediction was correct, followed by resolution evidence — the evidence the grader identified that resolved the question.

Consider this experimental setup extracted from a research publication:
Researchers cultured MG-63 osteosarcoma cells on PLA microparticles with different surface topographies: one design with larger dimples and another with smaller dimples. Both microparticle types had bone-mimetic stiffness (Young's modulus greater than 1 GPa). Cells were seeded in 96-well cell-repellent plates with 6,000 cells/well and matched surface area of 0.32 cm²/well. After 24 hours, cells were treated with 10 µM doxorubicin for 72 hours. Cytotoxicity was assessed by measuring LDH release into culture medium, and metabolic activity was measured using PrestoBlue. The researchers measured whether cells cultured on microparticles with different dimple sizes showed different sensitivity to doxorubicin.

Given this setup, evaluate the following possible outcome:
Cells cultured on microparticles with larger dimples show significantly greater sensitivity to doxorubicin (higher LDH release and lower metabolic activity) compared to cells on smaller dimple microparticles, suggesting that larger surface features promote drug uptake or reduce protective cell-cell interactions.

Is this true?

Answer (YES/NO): NO